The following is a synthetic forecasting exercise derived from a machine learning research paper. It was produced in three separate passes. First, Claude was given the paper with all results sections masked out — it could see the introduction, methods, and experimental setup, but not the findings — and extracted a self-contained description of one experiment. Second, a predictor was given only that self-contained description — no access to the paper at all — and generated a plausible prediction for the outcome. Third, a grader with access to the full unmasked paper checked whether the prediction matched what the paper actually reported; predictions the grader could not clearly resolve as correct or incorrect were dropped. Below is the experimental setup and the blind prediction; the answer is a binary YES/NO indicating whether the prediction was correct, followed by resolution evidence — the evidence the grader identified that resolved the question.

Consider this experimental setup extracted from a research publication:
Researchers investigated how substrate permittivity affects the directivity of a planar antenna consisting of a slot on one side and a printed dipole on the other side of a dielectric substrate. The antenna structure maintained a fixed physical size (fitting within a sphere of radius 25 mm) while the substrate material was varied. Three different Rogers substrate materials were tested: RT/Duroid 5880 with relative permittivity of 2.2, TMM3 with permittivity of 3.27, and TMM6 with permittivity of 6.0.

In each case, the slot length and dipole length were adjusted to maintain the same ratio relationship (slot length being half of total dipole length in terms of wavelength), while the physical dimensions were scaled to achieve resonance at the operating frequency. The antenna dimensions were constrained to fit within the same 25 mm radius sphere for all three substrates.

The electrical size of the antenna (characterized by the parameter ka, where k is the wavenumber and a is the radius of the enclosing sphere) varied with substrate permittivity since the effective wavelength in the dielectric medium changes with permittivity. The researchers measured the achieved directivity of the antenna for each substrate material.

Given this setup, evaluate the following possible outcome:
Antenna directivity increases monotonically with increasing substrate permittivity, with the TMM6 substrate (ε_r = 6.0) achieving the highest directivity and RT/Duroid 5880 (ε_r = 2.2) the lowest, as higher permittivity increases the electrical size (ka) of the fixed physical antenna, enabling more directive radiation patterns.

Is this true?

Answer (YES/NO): NO